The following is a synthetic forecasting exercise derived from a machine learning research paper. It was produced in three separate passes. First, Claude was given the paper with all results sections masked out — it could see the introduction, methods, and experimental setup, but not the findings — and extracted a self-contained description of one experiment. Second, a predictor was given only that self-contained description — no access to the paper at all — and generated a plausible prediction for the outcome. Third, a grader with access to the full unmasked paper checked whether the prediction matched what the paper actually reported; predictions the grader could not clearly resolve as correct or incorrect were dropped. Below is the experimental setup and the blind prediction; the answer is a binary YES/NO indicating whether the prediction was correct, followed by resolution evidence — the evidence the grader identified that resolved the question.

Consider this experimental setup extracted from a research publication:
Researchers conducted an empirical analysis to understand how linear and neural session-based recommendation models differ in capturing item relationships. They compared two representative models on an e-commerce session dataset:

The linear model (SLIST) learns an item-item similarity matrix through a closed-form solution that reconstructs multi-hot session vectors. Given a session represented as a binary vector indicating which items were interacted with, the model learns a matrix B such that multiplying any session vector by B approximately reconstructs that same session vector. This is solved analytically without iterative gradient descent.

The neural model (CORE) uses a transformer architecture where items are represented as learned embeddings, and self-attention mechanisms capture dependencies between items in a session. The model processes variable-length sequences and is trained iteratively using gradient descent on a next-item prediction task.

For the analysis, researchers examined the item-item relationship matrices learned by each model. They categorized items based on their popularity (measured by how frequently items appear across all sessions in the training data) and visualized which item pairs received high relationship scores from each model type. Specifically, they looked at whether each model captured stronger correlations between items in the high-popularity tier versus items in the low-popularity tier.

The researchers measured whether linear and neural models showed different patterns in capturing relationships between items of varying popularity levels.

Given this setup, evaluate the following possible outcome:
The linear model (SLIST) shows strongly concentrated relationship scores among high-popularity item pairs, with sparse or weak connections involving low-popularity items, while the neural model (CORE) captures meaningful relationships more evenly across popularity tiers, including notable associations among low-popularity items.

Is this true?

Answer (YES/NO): NO